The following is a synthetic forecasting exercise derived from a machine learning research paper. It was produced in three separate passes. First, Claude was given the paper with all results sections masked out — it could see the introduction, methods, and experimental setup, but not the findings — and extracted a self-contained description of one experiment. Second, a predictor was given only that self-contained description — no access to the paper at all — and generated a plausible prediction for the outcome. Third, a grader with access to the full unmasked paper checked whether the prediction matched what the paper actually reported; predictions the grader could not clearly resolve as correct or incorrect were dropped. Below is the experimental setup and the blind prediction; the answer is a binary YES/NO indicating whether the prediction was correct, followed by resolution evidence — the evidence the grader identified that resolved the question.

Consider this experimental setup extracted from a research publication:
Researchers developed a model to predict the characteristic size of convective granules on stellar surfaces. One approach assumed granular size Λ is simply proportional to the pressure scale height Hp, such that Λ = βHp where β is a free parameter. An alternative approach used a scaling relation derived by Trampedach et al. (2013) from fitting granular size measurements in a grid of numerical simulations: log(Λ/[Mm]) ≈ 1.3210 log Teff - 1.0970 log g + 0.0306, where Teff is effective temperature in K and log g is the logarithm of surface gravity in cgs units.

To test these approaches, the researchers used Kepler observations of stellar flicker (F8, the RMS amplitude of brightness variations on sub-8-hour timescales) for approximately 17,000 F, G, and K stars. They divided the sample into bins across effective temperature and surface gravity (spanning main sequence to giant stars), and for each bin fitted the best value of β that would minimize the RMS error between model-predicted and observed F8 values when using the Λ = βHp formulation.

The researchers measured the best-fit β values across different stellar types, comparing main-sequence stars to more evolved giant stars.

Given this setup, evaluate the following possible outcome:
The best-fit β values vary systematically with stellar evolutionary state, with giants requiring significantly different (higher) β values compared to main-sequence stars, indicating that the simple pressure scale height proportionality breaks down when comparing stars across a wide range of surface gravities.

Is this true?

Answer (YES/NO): YES